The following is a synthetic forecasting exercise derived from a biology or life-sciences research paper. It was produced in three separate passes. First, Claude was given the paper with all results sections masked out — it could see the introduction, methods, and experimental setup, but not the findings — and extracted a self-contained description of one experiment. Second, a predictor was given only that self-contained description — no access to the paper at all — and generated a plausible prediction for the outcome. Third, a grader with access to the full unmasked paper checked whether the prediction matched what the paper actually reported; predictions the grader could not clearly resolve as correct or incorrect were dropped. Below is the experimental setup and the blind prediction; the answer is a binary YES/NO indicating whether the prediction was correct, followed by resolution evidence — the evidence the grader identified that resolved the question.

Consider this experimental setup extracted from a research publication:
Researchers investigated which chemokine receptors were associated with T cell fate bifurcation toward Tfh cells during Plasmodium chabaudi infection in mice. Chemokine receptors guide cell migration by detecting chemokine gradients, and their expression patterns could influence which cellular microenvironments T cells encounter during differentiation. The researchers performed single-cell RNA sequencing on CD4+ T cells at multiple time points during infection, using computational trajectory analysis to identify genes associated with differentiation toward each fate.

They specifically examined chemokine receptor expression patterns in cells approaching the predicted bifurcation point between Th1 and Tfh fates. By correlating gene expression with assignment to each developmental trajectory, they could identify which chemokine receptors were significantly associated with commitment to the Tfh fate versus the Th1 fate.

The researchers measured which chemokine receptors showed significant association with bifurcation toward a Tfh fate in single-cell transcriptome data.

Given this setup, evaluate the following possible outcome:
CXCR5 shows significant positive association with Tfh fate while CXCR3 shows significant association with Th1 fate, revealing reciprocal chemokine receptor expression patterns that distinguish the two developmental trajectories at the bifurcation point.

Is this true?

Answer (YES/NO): NO